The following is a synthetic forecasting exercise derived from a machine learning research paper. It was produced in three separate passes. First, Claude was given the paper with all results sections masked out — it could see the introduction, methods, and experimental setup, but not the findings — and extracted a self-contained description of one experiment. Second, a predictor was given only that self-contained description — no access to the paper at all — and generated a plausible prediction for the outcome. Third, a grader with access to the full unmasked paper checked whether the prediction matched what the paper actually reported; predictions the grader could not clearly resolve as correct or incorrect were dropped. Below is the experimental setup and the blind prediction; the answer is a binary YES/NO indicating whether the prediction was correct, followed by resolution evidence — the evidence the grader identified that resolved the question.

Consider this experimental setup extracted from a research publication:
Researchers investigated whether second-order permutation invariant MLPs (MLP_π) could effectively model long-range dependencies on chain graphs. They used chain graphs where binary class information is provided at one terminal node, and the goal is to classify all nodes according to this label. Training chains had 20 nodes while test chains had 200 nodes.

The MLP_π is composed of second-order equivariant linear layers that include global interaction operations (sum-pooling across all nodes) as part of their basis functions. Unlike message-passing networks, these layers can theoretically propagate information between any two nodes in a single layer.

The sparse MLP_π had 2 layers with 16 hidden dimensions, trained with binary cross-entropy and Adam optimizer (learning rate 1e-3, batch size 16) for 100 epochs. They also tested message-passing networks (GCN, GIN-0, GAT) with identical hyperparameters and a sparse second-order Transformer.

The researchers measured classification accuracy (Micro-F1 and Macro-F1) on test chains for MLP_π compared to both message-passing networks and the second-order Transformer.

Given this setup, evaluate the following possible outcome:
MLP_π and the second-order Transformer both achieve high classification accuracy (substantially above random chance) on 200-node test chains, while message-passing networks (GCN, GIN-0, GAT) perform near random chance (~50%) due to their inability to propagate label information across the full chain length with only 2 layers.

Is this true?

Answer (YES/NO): NO